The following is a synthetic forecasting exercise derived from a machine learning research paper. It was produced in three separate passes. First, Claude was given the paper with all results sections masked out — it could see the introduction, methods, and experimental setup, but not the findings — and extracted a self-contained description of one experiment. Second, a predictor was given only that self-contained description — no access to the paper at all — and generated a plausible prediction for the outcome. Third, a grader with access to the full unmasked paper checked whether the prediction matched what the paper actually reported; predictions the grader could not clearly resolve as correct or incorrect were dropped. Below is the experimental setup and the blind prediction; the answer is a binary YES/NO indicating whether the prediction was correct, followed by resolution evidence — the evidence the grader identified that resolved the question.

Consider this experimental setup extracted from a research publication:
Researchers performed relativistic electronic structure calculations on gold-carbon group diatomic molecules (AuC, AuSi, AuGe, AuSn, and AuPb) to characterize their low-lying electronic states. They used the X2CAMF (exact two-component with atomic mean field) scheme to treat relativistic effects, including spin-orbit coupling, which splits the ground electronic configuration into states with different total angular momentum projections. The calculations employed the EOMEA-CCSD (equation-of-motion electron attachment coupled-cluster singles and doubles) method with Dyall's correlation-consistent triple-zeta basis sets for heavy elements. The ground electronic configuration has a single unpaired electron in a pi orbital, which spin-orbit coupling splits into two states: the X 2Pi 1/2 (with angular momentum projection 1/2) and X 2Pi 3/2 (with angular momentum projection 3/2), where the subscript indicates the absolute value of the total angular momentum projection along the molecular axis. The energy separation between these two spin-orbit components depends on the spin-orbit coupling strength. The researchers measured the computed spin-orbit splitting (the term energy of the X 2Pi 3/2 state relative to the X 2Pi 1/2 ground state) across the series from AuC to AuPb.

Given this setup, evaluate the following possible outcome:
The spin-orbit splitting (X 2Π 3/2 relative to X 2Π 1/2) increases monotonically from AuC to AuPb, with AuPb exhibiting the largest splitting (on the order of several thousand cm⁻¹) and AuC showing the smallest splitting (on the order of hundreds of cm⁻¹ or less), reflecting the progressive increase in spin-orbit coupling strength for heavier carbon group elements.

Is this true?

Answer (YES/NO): NO